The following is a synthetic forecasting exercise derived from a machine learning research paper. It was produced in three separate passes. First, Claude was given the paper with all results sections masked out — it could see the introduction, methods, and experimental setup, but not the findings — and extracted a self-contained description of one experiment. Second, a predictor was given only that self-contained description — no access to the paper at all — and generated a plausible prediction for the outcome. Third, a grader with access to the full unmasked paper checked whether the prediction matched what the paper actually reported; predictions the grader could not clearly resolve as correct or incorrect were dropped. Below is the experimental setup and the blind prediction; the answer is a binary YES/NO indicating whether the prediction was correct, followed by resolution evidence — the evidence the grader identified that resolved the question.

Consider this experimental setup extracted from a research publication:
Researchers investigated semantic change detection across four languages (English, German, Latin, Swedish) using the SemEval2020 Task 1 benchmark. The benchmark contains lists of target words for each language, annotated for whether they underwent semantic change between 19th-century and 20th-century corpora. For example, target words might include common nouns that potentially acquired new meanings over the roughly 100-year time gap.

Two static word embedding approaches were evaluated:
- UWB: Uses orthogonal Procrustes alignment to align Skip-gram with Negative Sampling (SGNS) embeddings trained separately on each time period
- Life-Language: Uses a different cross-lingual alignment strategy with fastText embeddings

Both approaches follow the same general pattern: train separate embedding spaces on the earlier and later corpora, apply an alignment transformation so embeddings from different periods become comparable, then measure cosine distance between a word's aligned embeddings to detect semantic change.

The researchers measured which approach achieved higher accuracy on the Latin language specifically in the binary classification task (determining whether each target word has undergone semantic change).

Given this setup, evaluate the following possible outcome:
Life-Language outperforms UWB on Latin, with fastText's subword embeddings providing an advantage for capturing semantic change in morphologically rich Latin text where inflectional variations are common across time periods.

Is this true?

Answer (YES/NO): NO